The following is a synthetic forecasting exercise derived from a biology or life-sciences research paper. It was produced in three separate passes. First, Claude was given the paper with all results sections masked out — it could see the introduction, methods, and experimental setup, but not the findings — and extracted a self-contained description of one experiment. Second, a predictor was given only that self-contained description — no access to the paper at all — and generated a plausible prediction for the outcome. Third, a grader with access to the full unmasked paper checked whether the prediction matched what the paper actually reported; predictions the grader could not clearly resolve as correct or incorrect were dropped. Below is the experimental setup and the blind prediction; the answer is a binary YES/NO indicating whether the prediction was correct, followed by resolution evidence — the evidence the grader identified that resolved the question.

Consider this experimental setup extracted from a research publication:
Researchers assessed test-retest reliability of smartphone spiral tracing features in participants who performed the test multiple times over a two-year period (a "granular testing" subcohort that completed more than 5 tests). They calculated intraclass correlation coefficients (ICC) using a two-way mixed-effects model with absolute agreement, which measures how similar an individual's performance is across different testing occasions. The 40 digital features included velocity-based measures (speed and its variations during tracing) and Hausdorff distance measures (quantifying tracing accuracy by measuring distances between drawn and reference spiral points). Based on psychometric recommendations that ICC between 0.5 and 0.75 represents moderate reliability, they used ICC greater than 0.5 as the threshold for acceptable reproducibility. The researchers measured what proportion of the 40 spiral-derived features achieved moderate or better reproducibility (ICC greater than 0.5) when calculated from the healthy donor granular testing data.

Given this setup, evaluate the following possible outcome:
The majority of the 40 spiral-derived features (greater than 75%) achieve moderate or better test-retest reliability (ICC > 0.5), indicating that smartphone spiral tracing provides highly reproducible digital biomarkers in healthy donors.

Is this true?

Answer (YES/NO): NO